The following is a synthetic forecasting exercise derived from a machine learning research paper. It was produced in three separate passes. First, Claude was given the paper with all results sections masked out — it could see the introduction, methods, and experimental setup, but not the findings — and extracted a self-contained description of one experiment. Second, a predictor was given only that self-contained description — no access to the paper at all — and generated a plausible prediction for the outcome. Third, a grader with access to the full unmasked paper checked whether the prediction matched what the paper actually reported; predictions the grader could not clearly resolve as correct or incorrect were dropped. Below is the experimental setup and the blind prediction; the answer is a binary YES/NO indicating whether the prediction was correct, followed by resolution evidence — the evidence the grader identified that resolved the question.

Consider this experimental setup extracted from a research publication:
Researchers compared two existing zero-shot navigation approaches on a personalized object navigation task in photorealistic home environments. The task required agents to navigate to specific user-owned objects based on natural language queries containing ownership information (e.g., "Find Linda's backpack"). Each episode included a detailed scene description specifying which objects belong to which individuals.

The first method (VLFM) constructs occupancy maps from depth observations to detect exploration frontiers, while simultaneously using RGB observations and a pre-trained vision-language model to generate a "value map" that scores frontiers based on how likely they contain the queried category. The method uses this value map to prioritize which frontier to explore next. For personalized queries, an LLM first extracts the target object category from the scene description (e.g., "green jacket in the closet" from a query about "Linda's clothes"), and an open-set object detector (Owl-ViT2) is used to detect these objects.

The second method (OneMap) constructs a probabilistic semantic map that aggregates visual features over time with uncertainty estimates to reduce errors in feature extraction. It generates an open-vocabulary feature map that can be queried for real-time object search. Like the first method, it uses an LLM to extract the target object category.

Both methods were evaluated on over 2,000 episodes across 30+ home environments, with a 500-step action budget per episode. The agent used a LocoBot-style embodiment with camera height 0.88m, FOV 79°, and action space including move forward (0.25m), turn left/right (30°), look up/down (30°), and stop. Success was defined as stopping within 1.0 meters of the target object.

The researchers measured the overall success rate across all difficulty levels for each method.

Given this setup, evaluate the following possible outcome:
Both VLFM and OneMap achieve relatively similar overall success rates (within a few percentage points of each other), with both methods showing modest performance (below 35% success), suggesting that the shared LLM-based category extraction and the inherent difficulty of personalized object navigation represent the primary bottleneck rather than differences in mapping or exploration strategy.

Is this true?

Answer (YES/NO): NO